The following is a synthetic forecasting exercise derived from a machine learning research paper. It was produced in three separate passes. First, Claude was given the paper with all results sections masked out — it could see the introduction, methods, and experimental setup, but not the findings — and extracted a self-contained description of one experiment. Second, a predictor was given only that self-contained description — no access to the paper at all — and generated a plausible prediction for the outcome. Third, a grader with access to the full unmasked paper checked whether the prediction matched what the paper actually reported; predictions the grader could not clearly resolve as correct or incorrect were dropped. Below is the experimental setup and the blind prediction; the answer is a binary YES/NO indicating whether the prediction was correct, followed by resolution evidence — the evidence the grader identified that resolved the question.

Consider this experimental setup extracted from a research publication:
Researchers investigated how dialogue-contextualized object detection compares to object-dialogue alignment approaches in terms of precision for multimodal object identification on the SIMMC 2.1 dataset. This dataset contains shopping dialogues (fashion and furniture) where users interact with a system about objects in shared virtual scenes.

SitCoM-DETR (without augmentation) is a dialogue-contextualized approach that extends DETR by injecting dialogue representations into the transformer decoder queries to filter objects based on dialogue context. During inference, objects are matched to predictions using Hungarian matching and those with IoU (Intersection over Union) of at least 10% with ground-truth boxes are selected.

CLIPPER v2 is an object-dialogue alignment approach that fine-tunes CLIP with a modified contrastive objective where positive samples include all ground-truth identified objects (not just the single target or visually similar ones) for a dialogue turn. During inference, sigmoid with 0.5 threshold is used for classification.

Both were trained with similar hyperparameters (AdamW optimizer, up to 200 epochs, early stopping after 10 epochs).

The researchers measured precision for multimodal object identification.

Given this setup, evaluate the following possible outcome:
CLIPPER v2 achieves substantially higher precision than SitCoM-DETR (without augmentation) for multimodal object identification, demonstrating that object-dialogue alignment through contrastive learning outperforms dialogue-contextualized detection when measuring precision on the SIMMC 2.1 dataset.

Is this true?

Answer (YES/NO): NO